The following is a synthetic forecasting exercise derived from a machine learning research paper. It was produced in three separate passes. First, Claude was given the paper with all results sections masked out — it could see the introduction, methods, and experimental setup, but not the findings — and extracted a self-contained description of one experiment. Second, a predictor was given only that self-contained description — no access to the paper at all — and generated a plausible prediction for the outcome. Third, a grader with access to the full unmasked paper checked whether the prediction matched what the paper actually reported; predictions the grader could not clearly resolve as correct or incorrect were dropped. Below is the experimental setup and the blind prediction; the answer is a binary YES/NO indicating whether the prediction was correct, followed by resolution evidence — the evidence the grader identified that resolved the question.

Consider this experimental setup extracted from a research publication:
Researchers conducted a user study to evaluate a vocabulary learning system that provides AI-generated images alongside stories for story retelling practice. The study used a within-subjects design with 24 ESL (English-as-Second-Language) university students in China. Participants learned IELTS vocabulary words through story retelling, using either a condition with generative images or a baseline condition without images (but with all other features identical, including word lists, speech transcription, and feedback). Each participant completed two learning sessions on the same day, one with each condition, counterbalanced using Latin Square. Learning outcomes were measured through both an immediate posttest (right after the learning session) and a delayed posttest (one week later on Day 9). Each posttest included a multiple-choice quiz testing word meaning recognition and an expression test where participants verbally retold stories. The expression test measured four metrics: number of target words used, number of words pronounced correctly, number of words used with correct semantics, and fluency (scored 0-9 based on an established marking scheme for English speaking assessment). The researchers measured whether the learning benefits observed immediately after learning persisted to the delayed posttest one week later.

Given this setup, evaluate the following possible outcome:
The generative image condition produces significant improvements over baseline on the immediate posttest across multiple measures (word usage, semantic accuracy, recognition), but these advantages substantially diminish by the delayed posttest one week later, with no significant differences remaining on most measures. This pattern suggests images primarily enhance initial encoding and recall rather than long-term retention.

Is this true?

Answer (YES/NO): NO